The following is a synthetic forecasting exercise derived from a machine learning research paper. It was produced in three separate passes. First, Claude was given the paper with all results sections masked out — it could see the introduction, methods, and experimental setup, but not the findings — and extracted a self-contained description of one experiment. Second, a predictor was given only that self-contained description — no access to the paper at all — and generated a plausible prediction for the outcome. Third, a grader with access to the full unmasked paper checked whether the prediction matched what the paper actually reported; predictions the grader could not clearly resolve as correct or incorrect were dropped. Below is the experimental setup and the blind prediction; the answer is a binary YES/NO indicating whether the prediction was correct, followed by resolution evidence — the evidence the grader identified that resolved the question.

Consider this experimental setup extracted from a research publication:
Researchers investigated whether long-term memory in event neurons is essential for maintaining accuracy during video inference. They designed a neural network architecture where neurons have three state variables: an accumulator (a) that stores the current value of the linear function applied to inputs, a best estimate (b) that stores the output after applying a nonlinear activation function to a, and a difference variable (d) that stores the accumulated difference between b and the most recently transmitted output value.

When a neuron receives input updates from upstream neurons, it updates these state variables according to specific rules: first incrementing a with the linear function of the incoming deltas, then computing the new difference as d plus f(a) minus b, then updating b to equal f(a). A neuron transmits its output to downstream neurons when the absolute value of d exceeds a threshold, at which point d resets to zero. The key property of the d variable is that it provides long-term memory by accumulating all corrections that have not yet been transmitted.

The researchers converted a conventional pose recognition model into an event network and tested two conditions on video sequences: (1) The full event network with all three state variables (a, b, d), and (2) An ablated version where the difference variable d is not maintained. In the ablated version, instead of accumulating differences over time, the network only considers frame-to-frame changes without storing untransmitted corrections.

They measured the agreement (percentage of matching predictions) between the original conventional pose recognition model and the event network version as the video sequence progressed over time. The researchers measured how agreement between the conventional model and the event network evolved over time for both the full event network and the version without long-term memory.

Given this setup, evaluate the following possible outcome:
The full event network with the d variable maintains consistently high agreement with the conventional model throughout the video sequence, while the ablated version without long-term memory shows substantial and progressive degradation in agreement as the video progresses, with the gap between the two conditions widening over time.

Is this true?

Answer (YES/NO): YES